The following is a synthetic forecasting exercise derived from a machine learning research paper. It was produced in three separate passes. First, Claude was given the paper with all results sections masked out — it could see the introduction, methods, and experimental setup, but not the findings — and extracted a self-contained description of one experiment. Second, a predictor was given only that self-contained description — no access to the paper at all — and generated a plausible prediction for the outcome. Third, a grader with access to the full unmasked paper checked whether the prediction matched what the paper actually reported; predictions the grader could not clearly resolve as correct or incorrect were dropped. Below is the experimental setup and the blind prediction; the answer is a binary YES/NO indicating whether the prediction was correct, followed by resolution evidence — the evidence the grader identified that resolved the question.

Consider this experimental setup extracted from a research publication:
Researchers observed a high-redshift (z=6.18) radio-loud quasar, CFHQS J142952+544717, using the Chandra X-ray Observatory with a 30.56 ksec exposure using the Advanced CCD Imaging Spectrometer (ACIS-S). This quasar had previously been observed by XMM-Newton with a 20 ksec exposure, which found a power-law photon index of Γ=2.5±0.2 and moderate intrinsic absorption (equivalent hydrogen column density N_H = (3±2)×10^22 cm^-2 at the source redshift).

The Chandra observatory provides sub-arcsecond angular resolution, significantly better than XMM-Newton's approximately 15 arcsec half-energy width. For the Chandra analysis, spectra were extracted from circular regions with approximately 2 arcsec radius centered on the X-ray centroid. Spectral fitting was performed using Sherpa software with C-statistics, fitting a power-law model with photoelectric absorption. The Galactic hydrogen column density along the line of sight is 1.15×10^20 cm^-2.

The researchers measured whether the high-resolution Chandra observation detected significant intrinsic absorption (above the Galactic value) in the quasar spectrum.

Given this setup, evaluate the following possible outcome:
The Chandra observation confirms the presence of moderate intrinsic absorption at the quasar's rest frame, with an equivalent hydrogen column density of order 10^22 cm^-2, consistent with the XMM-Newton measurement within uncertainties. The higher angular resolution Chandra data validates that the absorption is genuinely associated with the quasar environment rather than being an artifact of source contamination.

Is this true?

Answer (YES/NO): NO